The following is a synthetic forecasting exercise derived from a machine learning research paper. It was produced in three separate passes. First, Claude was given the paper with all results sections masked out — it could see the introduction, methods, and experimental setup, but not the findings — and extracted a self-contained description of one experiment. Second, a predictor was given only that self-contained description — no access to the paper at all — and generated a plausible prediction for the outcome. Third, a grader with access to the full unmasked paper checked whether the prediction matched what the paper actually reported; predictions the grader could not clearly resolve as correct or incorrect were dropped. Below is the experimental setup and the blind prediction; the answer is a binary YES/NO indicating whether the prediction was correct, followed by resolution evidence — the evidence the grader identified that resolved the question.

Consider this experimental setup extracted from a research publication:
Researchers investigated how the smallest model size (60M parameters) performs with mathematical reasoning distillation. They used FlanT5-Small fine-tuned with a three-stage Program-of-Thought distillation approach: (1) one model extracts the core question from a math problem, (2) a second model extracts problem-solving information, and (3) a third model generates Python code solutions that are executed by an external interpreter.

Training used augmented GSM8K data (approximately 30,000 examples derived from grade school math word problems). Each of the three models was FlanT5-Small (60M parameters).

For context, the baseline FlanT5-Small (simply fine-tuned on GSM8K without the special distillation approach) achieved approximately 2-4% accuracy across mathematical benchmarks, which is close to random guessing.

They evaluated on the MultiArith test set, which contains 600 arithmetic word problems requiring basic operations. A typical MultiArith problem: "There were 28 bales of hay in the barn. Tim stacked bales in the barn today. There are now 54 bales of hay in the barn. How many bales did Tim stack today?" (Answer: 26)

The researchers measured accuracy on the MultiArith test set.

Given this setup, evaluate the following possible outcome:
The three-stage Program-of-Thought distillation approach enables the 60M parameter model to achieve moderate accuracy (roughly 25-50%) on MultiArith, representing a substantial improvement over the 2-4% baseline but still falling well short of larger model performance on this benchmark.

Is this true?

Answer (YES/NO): YES